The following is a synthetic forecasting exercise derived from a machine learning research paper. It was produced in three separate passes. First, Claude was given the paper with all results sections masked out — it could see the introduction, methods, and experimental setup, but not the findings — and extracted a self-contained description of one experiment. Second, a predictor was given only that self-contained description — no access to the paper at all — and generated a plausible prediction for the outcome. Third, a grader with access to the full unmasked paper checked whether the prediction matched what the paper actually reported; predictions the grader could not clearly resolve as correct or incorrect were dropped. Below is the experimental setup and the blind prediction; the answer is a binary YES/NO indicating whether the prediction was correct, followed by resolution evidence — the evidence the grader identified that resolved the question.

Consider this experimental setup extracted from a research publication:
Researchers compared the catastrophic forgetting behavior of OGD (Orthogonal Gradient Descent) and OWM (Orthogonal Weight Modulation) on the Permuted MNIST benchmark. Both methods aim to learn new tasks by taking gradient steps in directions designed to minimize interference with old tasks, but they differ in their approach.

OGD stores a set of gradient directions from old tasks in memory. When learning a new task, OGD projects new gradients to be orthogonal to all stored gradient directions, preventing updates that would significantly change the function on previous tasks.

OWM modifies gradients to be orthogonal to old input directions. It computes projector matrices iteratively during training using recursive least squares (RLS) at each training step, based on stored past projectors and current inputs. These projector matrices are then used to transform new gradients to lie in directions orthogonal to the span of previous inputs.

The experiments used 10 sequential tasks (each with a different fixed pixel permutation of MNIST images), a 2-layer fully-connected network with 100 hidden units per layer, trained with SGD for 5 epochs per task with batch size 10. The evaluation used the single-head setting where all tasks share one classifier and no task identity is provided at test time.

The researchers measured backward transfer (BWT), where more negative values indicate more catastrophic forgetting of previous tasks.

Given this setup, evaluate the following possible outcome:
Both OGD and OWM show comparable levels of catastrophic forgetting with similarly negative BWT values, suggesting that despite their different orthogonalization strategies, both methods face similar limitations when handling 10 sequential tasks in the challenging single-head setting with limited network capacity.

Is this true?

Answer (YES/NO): NO